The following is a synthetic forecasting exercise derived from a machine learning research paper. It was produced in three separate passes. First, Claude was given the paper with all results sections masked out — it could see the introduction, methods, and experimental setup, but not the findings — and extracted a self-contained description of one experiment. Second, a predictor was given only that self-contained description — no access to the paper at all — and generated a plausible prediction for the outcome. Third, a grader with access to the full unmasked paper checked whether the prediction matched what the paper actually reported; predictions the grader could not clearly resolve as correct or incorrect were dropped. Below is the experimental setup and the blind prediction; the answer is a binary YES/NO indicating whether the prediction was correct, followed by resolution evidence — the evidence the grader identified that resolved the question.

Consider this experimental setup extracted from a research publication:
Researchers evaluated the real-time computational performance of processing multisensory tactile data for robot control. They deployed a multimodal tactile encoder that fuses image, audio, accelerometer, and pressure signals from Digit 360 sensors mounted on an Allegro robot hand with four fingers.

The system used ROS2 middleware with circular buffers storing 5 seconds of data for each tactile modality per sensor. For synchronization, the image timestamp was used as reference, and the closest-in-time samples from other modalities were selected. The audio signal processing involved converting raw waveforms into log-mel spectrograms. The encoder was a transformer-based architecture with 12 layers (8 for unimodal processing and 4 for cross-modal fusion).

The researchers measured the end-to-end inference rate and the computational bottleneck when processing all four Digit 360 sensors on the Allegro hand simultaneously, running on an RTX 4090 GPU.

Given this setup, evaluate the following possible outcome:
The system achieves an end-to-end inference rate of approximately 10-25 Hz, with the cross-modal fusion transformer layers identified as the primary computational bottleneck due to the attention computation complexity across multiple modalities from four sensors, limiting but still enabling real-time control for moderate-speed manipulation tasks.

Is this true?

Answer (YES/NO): NO